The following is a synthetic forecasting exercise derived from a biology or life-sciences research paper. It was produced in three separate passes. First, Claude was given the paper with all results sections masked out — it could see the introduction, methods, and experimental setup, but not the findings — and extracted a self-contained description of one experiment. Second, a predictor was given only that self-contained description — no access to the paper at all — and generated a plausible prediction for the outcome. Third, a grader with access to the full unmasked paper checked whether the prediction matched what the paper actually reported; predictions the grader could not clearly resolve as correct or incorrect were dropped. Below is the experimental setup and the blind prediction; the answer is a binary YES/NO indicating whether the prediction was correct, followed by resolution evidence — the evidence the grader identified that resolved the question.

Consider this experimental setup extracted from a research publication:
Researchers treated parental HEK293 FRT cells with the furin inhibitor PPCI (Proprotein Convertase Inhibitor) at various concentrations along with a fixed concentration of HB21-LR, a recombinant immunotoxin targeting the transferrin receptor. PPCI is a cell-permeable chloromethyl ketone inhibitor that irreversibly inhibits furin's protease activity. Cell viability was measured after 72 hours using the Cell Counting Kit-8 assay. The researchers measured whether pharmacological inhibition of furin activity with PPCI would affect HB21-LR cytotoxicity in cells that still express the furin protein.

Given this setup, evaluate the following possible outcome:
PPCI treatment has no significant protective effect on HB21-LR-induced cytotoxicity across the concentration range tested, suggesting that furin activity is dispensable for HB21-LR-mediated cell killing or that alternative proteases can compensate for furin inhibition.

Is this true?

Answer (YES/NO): NO